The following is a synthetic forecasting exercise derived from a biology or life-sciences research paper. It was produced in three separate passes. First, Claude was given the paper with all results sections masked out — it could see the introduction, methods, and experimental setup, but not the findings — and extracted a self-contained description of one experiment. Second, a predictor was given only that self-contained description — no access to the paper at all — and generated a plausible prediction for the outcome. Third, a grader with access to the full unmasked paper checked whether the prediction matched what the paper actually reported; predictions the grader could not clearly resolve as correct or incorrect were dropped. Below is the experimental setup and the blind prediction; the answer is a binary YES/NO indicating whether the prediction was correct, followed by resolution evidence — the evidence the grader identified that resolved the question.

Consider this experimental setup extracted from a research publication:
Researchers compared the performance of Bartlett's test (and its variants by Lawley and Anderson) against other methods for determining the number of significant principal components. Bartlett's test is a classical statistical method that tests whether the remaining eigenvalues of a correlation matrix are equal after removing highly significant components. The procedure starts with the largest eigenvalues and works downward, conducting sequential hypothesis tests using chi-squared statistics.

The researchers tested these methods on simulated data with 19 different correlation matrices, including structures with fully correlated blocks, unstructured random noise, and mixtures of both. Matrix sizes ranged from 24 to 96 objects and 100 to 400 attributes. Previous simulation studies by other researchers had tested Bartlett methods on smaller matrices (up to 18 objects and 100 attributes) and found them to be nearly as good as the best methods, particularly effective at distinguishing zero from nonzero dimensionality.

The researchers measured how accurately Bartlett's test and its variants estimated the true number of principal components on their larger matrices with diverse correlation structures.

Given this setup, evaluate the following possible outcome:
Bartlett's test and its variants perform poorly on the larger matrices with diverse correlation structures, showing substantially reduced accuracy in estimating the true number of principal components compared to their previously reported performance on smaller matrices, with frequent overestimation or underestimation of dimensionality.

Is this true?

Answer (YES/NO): YES